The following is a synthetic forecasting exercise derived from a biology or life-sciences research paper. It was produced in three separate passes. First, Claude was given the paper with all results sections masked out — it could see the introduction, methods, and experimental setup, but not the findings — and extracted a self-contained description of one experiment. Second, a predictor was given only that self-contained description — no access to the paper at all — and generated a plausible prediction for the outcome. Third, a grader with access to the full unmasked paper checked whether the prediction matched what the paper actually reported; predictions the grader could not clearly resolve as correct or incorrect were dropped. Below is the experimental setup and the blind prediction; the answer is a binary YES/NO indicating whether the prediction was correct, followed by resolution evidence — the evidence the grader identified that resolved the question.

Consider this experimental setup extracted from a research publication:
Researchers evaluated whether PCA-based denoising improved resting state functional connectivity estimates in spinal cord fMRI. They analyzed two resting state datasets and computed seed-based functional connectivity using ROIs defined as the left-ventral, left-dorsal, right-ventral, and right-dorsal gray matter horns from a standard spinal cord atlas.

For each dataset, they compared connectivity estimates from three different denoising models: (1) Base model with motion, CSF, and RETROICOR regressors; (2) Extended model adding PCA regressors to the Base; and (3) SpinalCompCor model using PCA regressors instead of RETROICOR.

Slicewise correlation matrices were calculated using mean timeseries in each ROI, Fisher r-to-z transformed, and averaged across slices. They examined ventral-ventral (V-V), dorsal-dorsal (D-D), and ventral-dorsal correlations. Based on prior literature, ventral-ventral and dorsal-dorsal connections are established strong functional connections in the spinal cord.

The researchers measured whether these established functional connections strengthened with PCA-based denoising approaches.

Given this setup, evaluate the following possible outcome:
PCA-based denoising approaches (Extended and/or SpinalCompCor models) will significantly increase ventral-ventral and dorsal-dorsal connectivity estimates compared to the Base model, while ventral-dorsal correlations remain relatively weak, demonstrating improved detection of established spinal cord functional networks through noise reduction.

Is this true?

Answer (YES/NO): NO